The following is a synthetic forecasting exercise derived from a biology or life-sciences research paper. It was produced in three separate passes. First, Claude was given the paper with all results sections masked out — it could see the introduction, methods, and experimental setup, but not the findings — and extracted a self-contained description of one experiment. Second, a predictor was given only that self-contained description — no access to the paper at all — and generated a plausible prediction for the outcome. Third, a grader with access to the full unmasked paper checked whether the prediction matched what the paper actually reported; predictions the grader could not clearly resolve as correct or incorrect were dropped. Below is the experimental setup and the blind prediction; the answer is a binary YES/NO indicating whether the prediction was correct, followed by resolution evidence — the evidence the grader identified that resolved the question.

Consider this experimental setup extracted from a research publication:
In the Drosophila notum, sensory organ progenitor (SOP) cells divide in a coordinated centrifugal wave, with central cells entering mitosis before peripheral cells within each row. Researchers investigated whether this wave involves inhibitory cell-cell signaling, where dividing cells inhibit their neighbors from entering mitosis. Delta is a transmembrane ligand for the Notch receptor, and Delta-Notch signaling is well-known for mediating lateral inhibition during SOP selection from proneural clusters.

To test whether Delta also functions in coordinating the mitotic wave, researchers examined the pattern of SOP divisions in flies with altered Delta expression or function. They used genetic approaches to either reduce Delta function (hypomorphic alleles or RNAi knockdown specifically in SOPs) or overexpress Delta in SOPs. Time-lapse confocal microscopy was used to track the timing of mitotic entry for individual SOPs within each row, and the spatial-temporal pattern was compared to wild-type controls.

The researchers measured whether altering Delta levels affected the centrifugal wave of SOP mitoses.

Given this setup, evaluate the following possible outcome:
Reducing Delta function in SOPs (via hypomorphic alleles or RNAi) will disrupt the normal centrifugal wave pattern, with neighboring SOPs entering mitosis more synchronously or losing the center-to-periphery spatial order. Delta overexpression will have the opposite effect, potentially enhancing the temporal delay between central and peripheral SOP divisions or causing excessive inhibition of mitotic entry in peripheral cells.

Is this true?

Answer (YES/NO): NO